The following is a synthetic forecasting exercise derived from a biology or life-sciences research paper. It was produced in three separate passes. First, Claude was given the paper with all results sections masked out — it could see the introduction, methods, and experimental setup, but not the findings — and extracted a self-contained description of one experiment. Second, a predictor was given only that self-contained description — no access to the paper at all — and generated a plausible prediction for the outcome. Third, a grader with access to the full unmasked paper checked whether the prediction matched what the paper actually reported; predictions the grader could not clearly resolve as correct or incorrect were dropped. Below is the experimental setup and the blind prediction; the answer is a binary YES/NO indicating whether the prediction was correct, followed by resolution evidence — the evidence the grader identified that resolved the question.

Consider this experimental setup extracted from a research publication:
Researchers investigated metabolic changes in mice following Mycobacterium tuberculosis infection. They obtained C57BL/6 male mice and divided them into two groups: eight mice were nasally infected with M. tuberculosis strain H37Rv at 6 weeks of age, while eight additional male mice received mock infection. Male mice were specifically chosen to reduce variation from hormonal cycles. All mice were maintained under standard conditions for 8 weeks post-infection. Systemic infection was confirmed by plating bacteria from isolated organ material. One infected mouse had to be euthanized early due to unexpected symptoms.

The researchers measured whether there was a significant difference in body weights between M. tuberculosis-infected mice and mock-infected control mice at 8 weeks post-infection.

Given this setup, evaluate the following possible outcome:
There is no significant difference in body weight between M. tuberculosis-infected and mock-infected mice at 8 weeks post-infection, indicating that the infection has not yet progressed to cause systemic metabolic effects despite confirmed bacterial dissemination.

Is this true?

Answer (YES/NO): NO